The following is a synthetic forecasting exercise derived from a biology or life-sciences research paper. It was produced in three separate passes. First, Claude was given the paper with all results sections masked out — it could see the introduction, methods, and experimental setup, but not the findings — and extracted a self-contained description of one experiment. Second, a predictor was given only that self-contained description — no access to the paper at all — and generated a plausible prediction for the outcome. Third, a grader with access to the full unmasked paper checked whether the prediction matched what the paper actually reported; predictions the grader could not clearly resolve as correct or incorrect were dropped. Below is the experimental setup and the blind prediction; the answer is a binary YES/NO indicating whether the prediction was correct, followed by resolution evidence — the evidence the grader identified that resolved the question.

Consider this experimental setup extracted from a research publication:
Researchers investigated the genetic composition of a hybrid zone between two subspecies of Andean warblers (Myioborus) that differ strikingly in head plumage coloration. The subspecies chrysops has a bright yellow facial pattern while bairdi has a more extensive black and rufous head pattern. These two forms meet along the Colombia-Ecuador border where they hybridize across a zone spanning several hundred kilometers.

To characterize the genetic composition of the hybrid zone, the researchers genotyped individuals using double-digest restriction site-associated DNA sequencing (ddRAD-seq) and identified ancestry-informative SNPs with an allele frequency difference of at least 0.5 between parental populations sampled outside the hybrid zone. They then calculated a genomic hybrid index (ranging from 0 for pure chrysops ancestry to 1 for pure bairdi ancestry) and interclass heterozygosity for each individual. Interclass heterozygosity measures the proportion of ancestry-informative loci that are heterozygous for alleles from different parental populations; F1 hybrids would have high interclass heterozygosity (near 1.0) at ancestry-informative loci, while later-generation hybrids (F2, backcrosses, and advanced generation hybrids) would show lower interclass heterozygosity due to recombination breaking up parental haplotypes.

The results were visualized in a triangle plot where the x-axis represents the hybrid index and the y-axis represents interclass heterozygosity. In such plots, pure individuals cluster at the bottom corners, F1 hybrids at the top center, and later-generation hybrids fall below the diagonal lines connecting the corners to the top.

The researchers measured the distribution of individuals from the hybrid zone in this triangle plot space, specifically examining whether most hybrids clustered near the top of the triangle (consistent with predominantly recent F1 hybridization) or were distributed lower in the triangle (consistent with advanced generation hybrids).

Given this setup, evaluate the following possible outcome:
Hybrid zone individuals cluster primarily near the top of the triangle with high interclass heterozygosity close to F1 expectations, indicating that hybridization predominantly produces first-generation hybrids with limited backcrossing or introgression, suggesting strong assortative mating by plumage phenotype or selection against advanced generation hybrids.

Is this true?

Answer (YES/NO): NO